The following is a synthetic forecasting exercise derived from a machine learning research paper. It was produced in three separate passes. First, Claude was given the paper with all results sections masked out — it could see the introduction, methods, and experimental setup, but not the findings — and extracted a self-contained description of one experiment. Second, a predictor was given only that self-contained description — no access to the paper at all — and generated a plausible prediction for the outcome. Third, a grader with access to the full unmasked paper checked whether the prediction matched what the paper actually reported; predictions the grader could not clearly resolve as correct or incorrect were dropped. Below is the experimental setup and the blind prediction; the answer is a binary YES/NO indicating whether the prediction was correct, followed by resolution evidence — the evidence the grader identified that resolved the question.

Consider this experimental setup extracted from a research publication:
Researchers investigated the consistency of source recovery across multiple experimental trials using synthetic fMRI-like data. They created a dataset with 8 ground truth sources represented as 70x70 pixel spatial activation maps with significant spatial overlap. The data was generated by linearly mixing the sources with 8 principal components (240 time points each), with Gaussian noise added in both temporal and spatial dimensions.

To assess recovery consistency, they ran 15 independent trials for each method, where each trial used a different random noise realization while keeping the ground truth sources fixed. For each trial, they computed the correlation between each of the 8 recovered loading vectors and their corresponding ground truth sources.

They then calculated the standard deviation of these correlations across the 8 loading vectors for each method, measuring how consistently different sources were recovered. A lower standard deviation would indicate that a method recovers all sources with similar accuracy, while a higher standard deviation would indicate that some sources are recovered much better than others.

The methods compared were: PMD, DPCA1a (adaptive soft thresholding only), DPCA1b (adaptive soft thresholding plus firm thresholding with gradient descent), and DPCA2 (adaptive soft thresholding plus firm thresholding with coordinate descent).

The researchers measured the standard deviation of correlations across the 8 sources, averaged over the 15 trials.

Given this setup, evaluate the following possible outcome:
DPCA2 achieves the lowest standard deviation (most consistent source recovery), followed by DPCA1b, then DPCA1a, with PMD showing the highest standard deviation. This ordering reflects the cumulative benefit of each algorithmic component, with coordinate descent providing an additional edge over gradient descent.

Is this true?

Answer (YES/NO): NO